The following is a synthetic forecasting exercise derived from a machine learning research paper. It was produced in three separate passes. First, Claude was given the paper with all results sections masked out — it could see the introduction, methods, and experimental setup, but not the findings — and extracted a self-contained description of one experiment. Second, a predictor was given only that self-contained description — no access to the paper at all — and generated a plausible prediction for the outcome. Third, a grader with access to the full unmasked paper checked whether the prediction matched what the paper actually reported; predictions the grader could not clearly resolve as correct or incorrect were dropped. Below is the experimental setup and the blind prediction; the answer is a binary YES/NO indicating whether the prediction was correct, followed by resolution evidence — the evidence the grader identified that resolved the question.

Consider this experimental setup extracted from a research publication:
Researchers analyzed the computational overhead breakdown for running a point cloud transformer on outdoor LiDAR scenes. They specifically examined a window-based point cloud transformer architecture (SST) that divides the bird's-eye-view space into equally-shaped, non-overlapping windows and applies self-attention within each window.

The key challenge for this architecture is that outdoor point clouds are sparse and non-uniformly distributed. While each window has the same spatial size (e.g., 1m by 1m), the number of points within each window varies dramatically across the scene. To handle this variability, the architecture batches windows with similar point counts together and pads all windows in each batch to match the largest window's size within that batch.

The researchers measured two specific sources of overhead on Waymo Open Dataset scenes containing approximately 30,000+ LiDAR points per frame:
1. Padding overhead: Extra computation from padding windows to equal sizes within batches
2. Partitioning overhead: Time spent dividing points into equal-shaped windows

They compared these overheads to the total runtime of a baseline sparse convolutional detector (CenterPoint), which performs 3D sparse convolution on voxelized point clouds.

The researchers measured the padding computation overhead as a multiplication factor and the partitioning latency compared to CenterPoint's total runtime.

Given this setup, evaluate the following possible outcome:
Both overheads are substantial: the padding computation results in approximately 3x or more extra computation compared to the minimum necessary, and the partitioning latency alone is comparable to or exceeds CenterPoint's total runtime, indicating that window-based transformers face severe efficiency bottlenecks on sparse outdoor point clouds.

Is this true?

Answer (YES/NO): NO